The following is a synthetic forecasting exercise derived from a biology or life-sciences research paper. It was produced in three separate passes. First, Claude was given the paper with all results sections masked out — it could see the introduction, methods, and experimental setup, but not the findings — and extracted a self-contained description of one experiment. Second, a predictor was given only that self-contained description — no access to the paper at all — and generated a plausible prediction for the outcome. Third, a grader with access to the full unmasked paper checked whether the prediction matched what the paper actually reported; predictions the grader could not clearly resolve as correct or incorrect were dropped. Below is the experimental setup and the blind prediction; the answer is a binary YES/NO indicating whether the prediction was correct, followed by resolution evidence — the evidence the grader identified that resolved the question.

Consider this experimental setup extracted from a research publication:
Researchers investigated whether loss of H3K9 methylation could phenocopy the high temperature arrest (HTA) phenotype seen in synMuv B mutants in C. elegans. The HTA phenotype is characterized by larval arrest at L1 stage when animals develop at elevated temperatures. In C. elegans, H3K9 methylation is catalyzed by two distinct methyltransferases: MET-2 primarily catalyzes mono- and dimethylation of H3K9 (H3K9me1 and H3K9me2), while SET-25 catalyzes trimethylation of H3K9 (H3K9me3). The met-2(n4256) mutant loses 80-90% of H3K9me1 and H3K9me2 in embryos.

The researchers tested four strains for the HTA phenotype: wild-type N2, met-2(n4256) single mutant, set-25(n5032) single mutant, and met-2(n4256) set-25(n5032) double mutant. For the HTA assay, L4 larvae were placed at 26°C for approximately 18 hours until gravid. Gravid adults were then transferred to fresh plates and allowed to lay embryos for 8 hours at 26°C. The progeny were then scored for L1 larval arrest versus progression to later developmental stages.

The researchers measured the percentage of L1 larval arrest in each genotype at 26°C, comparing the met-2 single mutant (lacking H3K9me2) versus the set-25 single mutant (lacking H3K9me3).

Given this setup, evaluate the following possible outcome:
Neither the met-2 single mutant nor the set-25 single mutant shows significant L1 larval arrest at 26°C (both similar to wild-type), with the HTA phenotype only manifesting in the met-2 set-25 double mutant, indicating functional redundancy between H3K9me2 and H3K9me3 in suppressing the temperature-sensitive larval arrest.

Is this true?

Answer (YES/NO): NO